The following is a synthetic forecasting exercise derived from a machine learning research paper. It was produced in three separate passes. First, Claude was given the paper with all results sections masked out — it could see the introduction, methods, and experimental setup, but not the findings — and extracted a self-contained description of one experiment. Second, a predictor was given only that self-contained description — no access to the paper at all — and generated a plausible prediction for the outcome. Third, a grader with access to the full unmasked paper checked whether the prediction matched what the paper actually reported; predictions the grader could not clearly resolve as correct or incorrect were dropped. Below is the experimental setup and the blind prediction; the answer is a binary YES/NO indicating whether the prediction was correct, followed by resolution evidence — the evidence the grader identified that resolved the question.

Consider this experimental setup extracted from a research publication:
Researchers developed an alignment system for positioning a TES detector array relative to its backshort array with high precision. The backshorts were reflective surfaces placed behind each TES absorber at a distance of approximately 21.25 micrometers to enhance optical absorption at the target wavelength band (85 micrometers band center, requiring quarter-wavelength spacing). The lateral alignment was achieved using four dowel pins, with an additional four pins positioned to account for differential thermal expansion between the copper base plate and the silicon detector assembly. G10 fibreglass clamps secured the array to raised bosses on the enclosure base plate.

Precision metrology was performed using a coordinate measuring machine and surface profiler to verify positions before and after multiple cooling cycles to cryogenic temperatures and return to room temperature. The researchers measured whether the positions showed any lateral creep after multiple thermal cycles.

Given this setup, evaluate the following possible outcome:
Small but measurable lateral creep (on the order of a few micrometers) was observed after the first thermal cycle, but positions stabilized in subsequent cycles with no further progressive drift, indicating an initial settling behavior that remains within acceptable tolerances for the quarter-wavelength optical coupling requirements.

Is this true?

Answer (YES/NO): NO